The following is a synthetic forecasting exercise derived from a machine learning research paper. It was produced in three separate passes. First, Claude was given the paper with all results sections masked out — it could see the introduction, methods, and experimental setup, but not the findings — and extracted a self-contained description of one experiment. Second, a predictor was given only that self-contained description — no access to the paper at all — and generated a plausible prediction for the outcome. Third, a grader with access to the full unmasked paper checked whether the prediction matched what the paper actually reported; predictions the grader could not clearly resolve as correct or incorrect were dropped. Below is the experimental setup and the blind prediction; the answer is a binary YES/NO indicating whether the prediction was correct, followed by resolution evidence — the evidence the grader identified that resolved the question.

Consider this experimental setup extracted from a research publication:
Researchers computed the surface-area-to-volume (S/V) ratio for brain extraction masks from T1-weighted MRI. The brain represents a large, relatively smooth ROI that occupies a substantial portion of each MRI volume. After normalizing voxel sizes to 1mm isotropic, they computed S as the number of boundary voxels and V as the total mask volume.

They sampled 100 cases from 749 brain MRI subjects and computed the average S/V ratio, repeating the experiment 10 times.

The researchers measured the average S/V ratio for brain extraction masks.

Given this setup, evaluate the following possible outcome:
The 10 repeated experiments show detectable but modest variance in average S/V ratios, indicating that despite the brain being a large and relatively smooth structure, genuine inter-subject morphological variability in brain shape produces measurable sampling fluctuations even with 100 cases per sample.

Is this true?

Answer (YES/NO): NO